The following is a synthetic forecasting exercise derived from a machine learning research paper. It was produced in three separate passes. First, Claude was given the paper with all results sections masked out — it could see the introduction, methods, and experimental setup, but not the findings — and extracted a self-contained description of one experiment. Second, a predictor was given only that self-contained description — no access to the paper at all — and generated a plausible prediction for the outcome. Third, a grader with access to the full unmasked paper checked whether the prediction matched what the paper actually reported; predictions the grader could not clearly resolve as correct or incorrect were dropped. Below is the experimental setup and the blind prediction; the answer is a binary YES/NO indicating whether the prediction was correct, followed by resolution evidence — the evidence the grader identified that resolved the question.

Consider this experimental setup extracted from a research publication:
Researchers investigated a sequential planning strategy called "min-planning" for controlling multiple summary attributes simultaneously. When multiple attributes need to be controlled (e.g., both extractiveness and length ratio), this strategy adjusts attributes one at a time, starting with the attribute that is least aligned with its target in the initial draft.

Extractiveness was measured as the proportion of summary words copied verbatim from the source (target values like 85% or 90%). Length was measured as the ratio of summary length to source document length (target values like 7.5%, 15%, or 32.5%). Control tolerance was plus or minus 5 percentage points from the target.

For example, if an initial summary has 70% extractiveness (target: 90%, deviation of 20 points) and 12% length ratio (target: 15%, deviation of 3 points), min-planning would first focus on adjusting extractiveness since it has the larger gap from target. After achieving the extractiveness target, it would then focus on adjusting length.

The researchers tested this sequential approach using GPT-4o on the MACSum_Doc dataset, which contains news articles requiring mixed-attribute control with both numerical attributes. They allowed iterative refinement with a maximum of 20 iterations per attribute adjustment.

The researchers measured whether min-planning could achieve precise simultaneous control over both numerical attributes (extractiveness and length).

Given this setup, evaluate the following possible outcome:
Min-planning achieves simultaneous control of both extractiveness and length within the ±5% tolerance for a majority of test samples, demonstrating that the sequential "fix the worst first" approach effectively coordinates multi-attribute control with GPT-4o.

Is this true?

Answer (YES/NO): NO